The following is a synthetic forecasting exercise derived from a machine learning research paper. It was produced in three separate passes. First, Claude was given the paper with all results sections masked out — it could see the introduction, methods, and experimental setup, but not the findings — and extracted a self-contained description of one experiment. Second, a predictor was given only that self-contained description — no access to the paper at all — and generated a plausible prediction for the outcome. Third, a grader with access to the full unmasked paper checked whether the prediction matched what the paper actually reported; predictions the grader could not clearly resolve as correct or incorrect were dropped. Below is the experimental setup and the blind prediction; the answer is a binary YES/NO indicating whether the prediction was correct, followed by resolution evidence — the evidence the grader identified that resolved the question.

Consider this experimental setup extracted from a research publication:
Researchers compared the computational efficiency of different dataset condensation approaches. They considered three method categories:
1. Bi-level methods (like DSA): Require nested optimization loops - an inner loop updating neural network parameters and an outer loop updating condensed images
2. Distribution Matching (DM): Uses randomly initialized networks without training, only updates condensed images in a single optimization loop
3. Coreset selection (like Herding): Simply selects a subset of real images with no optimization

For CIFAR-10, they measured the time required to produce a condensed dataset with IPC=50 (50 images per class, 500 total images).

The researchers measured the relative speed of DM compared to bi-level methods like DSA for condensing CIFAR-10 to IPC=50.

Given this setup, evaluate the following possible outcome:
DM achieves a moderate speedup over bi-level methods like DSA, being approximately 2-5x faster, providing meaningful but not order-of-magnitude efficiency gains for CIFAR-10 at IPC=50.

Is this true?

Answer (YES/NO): NO